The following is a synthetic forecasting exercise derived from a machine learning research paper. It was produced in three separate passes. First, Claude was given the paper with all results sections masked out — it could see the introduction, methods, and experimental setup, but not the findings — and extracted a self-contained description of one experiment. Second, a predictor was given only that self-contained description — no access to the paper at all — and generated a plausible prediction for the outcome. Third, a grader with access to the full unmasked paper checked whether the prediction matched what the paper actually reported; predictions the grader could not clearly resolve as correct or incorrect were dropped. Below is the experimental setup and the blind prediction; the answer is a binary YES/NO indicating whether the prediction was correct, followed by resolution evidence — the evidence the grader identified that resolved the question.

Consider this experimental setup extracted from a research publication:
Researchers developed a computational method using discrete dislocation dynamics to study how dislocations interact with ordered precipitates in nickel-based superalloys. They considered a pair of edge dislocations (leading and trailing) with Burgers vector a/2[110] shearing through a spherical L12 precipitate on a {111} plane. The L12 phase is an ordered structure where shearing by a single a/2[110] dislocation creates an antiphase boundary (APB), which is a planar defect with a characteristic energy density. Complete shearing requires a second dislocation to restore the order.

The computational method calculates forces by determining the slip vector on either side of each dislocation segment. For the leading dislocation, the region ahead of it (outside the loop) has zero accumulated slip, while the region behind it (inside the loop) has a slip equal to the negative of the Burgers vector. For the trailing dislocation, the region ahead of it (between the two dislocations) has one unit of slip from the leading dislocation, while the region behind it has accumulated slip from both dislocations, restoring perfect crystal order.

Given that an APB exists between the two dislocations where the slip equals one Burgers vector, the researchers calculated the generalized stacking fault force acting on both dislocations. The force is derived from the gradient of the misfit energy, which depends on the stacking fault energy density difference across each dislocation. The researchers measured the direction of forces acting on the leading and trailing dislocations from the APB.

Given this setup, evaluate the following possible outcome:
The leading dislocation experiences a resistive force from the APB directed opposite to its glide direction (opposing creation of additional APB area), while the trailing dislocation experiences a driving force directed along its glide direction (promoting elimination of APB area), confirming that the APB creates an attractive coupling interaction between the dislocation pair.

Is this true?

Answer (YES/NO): YES